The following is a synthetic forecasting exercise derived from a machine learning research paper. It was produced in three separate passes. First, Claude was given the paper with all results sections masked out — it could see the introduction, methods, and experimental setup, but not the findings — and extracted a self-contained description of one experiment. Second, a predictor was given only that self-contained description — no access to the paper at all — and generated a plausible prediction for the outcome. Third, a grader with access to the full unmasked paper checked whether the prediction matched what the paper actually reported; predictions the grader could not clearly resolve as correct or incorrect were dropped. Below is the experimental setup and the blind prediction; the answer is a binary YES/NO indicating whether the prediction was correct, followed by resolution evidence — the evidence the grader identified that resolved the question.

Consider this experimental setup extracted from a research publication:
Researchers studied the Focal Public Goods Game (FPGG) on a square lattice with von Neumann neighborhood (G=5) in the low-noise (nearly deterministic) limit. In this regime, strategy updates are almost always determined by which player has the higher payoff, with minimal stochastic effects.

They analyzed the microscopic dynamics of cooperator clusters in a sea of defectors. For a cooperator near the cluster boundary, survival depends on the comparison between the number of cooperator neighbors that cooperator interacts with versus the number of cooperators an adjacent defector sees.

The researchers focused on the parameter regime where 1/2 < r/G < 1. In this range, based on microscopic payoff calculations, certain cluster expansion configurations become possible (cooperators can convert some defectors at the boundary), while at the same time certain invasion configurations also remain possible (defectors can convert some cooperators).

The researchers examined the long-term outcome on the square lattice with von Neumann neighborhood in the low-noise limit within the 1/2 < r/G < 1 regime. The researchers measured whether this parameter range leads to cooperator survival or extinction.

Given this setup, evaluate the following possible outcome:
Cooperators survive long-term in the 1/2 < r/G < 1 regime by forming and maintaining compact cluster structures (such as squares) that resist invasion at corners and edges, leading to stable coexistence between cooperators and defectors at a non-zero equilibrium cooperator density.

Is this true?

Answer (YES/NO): NO